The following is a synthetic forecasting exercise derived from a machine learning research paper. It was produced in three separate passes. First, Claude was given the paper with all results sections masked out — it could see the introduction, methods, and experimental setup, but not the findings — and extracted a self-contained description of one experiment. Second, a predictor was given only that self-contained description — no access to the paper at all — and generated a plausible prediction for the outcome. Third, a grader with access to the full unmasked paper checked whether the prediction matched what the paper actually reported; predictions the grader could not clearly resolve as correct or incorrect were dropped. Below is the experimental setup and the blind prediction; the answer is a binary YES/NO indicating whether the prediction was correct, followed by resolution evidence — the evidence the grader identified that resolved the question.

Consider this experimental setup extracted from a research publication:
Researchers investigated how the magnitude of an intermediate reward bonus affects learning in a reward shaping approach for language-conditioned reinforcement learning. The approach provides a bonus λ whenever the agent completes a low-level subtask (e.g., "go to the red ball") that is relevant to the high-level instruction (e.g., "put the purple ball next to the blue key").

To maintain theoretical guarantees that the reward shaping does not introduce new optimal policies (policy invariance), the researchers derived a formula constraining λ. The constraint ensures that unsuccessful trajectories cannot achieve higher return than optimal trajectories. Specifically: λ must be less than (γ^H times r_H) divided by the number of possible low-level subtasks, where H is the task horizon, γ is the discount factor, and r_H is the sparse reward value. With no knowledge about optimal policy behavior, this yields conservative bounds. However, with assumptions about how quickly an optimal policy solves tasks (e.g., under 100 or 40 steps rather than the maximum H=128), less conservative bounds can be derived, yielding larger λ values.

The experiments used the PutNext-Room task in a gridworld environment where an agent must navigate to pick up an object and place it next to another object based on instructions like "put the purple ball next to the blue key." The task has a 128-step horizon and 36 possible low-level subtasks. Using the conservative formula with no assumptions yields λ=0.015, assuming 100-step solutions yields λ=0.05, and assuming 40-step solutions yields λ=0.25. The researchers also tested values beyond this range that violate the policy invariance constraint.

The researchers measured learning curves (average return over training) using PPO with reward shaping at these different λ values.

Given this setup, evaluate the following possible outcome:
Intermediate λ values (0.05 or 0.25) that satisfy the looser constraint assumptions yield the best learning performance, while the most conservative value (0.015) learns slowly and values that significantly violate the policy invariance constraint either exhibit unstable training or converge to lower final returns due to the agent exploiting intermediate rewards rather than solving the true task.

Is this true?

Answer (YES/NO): YES